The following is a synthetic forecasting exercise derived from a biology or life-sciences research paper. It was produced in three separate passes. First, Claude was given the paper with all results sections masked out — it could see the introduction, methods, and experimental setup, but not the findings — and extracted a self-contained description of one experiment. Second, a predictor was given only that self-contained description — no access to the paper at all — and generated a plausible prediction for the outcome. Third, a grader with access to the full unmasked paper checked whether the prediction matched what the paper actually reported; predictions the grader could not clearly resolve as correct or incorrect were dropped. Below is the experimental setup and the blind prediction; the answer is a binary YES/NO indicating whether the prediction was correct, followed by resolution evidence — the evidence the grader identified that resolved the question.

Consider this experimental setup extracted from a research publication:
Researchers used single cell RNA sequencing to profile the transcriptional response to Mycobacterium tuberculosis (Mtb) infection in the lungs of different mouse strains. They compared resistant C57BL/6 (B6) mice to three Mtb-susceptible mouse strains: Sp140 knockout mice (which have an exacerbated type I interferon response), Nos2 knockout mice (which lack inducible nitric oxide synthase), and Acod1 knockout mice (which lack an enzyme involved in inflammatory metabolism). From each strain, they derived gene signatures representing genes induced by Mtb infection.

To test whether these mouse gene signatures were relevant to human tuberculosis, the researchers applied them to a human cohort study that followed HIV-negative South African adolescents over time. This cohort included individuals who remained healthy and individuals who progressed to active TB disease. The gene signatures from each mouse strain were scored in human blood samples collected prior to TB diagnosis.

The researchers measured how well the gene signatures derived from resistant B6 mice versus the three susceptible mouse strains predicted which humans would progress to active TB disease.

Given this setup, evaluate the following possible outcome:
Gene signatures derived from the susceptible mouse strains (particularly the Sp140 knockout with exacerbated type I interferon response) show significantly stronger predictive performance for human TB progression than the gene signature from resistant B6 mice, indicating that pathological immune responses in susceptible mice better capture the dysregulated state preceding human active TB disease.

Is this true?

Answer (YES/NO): NO